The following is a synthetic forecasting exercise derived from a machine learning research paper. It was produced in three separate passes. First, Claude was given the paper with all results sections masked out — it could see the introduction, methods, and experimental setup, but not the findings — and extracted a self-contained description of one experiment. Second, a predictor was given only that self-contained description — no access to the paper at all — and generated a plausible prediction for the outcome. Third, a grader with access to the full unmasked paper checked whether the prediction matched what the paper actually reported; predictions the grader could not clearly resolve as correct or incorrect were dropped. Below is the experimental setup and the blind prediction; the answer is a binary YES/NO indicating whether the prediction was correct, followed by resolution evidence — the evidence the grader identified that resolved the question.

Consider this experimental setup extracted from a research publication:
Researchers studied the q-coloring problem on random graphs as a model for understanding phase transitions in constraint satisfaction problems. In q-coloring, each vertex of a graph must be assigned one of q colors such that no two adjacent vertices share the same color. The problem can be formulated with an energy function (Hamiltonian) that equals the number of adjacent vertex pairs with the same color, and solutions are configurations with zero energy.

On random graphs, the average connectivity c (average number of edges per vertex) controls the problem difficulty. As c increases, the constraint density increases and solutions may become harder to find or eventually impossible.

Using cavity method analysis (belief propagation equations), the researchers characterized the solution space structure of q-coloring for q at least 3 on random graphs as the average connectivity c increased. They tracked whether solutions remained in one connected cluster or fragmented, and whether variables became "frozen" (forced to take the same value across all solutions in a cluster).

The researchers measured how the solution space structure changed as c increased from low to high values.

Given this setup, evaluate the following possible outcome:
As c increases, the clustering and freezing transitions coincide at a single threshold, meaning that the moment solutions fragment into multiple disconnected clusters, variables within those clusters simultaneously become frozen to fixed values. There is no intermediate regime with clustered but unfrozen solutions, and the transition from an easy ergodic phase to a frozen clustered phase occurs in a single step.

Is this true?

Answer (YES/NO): NO